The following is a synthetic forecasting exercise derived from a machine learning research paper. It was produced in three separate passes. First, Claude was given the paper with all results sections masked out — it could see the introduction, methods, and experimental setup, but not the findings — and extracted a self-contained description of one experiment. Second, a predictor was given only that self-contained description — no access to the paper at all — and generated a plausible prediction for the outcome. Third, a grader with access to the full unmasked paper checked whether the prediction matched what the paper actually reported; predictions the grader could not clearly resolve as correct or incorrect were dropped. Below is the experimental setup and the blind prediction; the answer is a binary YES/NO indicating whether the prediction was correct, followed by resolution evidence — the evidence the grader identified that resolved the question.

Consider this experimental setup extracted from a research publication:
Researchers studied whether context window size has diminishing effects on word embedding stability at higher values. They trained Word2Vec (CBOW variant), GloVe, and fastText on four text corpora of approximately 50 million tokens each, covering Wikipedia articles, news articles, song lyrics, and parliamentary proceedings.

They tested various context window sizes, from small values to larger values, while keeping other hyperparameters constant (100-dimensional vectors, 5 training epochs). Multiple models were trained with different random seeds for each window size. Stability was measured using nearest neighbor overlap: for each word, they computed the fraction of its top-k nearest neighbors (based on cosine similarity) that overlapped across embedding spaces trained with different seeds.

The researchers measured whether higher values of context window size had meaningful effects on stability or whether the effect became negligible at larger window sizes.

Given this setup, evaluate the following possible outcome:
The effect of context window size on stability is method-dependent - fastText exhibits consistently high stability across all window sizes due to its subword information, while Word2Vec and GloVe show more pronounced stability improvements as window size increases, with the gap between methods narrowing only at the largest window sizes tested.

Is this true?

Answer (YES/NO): NO